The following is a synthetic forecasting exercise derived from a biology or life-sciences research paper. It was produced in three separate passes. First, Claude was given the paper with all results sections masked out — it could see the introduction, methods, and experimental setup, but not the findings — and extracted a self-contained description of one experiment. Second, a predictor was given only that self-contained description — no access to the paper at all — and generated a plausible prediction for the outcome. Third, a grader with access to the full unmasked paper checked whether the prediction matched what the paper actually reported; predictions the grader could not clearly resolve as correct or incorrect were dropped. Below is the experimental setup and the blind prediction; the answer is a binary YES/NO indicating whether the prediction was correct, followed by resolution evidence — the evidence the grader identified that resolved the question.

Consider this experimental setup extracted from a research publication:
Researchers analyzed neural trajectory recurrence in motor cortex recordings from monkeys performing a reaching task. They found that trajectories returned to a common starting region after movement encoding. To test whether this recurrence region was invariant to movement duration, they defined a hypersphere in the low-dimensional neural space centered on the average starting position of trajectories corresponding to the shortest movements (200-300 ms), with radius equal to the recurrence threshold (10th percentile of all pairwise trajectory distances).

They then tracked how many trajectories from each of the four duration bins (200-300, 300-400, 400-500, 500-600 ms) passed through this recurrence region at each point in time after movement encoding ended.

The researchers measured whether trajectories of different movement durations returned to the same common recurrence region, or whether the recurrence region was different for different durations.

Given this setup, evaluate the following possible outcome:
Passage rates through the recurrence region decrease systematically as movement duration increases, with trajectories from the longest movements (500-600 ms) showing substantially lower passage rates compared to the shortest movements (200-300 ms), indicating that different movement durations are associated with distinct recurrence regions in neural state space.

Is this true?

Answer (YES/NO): NO